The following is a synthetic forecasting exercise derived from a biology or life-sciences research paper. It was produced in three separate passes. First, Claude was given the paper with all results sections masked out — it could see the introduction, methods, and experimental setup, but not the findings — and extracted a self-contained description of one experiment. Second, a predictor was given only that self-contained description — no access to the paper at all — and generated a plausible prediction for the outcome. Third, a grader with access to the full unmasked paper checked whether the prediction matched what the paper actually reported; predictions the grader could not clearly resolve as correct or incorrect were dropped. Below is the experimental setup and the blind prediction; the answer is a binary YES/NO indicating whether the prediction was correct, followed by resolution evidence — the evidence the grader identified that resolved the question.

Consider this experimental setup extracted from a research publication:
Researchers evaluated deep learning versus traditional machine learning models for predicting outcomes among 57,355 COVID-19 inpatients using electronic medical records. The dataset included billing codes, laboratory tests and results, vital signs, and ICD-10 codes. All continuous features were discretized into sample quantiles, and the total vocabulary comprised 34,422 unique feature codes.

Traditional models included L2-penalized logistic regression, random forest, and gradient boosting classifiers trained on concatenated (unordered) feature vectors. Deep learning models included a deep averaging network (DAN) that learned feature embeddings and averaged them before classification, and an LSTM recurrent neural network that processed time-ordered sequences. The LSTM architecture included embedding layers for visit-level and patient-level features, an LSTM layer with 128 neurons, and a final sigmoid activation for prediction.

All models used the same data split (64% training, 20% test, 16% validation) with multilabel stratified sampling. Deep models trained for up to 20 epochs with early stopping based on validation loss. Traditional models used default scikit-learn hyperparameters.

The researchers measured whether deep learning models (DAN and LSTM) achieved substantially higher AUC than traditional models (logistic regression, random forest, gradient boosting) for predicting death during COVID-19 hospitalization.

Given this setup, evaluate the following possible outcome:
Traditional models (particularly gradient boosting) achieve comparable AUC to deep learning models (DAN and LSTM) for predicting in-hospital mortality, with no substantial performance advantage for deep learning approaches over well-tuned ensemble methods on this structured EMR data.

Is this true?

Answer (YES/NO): YES